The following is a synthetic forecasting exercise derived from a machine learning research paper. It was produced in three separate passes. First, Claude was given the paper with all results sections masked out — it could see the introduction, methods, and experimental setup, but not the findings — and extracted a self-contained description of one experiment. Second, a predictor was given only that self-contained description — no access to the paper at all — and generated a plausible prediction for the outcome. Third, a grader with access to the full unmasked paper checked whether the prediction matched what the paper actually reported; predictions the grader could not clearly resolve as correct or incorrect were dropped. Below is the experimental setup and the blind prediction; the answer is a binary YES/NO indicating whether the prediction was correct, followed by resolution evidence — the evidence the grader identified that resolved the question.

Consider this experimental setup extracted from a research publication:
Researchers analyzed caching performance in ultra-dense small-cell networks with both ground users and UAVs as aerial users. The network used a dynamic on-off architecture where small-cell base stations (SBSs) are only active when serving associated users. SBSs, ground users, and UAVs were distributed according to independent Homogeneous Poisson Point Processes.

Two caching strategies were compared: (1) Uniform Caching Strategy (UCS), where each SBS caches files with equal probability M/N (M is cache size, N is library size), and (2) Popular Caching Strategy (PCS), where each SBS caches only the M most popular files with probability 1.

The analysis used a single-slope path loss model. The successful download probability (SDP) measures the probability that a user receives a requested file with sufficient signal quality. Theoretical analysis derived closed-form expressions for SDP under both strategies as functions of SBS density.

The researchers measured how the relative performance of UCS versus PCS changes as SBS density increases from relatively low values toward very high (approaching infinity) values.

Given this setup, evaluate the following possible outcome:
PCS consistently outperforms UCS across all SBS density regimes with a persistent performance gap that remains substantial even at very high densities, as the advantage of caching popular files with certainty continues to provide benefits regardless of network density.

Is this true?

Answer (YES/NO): NO